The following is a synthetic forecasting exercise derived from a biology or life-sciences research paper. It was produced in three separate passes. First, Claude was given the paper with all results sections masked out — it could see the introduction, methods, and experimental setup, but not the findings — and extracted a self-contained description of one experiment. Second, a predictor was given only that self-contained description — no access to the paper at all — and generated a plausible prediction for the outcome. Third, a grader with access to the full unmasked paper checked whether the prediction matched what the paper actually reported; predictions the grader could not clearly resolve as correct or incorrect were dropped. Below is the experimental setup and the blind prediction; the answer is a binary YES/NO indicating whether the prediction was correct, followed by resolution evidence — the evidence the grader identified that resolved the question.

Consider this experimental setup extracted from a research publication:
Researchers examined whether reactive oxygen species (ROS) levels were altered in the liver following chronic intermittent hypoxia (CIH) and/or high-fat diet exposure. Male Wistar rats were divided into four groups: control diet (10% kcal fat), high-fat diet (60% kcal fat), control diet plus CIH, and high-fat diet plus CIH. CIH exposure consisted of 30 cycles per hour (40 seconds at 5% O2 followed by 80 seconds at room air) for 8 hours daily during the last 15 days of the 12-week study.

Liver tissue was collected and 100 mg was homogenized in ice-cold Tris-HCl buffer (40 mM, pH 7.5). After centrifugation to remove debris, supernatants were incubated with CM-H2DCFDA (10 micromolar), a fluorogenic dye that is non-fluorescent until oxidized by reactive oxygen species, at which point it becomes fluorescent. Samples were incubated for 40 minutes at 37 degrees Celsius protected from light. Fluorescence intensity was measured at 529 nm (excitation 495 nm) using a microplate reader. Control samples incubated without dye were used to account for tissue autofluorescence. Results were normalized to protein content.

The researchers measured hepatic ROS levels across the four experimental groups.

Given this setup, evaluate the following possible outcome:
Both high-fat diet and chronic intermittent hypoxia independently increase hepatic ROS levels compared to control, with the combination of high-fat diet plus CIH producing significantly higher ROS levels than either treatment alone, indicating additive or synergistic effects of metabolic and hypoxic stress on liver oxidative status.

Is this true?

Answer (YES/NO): NO